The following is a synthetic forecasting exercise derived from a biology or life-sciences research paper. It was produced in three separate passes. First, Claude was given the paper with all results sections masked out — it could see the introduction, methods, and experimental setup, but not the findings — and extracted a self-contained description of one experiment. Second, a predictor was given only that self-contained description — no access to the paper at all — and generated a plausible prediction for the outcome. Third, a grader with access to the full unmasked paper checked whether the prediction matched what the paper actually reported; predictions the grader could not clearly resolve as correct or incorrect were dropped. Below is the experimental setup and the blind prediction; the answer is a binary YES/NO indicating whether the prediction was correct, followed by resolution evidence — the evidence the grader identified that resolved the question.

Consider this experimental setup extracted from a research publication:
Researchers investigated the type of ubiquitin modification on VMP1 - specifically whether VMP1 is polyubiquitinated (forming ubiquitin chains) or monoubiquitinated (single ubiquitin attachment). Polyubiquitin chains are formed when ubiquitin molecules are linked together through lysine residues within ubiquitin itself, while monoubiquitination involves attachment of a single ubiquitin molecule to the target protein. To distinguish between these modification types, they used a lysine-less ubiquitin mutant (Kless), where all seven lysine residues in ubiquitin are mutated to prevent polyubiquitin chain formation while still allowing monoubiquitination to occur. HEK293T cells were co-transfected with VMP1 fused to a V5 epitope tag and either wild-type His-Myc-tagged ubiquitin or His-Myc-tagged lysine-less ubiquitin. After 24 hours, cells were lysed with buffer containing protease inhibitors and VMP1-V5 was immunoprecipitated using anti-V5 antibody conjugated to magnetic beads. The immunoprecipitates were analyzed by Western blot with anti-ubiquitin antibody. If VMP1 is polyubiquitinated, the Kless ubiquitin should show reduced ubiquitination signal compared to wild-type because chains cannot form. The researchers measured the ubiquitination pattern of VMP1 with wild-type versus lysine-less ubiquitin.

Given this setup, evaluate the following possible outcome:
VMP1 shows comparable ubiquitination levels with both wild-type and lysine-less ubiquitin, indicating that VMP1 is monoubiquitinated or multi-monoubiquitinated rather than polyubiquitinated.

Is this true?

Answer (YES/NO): NO